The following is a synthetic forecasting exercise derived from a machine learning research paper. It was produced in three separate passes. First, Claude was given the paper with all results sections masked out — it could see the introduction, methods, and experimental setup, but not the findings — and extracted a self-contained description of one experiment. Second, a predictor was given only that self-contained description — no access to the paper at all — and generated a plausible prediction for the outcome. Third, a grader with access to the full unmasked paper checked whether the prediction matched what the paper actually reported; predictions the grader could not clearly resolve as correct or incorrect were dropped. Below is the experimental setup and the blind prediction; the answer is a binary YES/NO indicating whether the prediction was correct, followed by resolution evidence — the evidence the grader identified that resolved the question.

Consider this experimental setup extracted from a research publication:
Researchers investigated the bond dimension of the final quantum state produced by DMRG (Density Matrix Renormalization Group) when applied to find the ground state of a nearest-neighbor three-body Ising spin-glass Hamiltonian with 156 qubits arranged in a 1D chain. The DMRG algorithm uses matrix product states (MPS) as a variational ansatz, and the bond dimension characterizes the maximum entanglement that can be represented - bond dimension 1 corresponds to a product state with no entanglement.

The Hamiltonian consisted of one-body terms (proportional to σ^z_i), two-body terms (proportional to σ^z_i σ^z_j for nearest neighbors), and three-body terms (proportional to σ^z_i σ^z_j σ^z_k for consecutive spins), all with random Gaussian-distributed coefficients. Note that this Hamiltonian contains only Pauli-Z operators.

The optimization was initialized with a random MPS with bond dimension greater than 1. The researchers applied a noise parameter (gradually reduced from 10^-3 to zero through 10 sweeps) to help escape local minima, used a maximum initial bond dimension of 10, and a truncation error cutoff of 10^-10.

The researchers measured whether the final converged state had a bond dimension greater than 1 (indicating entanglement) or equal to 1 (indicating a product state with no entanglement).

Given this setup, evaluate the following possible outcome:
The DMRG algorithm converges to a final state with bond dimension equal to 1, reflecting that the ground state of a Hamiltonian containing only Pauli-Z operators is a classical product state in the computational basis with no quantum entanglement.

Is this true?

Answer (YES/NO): YES